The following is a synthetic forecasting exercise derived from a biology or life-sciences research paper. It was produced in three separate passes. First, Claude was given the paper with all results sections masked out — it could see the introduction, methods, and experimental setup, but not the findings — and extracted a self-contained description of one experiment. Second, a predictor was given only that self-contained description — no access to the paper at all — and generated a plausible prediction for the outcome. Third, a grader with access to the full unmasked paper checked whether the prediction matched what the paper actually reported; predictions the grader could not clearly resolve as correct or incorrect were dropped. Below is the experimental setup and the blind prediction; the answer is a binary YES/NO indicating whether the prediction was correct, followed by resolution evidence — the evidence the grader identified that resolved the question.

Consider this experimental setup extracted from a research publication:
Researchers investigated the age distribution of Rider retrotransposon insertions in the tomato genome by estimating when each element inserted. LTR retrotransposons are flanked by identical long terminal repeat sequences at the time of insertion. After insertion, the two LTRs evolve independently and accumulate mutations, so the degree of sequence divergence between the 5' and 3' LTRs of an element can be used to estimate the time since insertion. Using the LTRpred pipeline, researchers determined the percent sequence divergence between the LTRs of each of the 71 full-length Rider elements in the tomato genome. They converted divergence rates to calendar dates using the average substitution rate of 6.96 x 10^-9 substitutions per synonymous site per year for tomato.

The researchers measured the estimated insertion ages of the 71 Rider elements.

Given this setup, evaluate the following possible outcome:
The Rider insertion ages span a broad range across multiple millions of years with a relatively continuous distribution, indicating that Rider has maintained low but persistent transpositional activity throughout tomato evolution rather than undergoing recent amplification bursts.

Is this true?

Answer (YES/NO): NO